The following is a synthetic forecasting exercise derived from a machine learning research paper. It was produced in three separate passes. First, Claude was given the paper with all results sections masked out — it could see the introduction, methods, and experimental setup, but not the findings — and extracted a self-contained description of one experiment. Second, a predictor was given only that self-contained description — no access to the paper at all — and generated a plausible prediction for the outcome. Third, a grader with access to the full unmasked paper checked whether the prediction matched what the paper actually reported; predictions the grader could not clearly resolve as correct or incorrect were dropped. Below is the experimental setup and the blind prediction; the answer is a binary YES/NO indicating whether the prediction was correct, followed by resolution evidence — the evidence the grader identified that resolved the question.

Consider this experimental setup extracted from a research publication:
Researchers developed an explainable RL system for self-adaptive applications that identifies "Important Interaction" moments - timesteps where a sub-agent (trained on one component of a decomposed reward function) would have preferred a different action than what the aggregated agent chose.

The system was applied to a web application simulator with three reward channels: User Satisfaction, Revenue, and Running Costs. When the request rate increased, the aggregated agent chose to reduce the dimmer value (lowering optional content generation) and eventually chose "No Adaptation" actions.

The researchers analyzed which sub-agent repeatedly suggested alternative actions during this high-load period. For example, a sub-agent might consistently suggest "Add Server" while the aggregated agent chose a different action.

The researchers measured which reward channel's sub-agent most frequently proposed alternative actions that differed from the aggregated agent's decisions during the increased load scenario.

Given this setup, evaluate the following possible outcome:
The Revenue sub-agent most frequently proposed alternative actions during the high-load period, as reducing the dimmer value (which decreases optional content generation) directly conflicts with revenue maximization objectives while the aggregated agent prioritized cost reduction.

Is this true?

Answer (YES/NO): YES